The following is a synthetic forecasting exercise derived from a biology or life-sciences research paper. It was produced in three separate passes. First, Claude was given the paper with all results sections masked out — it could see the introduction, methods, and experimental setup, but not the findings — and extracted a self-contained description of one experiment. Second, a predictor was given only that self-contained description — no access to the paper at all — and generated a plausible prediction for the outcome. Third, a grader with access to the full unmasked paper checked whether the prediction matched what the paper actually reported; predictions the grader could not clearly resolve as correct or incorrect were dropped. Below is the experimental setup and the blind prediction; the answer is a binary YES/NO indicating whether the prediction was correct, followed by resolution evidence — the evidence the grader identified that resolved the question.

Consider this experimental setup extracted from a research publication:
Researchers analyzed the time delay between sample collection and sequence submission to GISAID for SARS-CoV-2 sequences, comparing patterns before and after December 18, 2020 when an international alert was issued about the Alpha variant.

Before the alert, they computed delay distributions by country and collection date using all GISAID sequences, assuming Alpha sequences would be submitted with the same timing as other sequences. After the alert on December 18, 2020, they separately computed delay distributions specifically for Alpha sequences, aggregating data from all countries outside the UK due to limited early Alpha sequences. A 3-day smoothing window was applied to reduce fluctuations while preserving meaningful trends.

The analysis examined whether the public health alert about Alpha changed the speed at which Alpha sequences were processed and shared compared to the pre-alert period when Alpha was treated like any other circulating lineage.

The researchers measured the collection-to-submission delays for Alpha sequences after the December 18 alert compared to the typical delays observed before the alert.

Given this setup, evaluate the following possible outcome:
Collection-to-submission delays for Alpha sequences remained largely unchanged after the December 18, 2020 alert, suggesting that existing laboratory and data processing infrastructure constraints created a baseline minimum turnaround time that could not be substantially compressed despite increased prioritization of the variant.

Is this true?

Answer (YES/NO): NO